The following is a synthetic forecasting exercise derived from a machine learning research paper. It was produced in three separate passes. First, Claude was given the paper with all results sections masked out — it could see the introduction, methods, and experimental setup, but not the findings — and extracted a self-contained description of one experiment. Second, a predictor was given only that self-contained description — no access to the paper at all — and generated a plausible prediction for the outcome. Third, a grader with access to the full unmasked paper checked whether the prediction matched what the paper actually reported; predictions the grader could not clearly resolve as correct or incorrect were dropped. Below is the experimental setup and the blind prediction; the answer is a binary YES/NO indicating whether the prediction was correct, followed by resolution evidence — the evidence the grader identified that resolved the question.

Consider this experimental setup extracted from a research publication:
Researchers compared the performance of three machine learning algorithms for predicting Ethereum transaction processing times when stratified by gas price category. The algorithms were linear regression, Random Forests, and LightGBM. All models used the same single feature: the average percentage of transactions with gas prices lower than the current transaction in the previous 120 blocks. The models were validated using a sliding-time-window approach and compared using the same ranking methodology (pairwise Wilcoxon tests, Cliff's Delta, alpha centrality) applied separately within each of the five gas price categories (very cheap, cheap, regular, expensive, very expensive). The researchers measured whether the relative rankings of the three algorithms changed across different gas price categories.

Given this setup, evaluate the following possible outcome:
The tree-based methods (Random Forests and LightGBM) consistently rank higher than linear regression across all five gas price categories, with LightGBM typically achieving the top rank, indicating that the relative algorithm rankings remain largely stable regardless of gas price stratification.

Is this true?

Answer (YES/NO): NO